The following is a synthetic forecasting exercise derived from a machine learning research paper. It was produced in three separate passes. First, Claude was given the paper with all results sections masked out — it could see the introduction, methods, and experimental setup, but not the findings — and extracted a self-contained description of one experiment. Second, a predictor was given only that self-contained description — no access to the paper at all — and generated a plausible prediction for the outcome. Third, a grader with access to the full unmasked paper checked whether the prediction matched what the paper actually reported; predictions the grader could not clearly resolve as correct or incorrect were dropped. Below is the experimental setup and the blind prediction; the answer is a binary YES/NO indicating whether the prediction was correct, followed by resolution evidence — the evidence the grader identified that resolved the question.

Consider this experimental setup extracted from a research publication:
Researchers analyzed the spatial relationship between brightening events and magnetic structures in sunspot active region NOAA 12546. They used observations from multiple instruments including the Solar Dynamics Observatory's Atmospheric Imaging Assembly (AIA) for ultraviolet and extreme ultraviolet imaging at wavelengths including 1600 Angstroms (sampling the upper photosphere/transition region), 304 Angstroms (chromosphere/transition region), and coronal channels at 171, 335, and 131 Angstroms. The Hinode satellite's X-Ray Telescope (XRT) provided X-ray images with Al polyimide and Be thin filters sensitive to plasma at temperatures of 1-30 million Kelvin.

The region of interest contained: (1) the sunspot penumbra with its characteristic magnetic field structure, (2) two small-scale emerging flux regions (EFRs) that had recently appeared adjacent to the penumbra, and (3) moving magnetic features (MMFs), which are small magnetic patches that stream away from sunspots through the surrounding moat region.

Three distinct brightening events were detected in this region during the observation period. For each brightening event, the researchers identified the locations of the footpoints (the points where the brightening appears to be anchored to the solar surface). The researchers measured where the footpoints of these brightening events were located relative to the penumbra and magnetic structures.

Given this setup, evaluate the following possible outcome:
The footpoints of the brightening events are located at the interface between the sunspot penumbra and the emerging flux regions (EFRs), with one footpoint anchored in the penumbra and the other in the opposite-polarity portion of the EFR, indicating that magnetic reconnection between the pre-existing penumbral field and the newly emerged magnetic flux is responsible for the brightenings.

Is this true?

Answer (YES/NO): NO